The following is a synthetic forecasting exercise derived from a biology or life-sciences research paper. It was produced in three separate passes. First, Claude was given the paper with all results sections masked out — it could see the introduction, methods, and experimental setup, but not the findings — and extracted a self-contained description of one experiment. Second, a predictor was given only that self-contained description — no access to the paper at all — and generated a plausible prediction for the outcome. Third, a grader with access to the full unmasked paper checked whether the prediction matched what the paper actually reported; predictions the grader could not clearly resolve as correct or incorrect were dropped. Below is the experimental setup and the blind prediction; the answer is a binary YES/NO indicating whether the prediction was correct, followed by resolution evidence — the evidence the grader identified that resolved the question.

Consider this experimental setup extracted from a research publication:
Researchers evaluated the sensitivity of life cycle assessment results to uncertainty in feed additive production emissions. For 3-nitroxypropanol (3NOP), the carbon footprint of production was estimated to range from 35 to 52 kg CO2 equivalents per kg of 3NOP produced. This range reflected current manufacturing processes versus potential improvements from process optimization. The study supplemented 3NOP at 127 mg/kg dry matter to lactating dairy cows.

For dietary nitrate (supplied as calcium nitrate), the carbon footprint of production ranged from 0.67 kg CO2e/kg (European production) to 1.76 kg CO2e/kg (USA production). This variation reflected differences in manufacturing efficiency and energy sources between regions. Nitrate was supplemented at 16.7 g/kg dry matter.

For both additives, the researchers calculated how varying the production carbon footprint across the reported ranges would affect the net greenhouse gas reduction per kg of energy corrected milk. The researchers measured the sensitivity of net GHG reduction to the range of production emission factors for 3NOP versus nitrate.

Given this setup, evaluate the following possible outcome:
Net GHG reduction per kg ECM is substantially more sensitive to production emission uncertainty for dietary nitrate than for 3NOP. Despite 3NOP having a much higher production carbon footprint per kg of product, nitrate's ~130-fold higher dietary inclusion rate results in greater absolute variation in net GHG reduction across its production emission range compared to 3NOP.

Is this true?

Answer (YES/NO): YES